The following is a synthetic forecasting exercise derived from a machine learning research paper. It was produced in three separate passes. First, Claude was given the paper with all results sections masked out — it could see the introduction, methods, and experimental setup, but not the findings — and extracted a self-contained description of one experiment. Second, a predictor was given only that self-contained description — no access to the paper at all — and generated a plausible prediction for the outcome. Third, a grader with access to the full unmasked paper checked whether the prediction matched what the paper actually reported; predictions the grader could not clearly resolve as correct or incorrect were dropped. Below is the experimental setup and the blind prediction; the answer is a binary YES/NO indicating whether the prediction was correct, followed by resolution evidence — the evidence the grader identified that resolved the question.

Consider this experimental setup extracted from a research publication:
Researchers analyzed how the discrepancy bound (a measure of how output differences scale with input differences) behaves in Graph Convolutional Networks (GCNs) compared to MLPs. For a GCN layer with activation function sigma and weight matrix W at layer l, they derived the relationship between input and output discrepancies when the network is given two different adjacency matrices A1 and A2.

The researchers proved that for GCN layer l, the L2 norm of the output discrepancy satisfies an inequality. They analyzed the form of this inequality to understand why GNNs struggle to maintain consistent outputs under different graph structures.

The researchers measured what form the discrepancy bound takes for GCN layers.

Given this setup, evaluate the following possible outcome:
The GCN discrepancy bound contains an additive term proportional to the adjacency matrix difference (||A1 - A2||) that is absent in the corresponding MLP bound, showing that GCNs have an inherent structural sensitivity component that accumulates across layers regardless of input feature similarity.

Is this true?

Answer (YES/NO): YES